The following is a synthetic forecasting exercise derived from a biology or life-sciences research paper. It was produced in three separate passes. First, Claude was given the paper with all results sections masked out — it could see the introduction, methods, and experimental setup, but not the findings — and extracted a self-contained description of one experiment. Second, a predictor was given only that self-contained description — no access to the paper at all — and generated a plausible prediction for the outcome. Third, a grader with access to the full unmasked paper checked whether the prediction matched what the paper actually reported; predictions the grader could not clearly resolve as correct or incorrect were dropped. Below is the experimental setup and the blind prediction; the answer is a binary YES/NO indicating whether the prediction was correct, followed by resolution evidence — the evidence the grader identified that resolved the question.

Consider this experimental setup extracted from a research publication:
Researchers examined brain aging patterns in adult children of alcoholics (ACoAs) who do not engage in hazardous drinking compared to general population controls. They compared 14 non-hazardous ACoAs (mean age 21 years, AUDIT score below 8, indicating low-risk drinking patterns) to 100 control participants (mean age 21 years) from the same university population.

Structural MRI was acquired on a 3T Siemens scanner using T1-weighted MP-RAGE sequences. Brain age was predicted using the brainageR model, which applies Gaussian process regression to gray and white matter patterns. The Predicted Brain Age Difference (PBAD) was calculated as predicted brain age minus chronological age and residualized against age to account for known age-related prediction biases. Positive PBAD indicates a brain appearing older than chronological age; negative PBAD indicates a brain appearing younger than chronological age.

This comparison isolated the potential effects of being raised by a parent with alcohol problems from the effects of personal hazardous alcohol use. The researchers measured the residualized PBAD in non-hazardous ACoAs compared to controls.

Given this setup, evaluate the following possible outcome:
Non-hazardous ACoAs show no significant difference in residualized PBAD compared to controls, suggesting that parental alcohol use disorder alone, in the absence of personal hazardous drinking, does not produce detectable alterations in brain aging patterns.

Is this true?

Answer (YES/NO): NO